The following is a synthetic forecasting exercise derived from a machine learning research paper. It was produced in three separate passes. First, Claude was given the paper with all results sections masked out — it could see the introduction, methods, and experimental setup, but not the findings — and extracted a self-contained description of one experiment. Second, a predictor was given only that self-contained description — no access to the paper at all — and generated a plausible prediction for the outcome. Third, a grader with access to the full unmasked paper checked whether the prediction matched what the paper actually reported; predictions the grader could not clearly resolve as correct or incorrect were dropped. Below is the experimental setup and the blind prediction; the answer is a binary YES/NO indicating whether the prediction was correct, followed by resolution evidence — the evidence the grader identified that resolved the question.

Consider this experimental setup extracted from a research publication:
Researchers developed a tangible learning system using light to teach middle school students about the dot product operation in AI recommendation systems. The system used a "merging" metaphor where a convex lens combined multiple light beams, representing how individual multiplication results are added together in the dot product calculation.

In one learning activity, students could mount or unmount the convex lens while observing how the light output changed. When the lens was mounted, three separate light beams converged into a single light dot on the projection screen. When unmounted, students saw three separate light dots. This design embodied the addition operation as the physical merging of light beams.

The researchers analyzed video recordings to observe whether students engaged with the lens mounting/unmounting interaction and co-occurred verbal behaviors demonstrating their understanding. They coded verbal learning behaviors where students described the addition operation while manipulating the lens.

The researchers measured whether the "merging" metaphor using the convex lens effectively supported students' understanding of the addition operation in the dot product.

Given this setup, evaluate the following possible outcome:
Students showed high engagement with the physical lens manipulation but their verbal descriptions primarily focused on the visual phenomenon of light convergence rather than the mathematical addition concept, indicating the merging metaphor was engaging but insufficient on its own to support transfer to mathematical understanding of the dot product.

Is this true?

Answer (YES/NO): NO